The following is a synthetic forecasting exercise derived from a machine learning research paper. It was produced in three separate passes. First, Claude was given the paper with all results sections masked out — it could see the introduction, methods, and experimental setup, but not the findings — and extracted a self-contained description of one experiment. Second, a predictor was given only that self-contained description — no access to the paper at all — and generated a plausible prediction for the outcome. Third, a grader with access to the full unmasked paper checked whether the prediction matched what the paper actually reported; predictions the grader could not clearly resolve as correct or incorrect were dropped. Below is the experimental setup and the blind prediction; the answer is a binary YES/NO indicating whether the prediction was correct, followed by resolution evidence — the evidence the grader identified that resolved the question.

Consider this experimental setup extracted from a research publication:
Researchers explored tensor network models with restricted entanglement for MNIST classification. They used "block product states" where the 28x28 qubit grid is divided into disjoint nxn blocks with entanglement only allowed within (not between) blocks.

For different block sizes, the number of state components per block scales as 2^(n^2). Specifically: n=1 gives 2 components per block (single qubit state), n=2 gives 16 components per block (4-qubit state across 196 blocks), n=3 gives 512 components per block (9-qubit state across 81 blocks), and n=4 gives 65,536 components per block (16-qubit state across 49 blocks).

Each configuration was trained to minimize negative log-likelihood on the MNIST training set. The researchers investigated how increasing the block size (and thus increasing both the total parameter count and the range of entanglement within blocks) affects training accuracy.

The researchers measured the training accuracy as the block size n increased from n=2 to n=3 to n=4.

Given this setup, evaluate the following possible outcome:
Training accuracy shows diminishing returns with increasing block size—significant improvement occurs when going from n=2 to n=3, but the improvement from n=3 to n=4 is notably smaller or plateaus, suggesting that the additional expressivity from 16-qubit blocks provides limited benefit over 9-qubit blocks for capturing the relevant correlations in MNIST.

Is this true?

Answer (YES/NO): NO